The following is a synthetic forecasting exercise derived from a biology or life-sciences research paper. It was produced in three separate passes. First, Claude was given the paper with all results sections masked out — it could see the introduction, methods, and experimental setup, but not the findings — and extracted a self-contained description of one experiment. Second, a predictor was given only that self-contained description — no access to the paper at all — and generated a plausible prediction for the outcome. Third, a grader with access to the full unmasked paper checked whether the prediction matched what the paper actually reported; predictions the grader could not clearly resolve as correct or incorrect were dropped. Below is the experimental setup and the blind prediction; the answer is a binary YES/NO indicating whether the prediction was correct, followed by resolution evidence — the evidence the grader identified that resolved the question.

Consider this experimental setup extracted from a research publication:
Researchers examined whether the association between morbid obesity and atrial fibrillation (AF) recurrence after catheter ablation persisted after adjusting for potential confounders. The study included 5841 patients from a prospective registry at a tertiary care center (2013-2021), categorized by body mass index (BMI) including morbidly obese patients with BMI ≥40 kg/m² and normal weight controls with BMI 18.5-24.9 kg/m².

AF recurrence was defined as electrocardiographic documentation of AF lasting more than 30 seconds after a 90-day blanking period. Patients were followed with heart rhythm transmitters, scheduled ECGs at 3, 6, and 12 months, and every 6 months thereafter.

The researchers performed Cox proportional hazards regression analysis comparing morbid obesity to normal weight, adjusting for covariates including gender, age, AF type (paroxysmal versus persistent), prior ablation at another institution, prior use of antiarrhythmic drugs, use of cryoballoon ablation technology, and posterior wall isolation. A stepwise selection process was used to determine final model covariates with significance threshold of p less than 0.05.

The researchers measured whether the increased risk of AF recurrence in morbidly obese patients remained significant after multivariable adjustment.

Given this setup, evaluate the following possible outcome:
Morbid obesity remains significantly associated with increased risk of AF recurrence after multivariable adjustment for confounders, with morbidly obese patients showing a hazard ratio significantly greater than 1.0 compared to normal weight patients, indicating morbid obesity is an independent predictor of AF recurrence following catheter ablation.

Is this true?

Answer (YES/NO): YES